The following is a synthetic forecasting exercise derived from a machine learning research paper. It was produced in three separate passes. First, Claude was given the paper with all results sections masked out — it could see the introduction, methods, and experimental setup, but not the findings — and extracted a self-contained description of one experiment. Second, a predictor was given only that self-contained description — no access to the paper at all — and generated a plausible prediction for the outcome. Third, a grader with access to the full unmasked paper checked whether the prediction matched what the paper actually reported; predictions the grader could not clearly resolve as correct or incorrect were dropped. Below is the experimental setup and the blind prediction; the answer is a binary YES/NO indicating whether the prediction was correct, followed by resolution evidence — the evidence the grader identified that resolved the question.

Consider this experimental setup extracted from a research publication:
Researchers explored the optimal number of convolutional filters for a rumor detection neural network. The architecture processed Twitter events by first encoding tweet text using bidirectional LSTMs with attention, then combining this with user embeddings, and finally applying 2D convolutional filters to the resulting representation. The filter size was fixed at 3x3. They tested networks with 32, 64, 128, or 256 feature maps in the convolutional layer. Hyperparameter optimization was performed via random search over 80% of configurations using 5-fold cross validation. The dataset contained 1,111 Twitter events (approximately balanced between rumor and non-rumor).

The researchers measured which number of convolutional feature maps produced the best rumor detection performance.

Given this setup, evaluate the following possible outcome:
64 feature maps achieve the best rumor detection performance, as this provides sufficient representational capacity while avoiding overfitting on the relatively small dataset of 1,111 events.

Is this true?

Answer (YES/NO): NO